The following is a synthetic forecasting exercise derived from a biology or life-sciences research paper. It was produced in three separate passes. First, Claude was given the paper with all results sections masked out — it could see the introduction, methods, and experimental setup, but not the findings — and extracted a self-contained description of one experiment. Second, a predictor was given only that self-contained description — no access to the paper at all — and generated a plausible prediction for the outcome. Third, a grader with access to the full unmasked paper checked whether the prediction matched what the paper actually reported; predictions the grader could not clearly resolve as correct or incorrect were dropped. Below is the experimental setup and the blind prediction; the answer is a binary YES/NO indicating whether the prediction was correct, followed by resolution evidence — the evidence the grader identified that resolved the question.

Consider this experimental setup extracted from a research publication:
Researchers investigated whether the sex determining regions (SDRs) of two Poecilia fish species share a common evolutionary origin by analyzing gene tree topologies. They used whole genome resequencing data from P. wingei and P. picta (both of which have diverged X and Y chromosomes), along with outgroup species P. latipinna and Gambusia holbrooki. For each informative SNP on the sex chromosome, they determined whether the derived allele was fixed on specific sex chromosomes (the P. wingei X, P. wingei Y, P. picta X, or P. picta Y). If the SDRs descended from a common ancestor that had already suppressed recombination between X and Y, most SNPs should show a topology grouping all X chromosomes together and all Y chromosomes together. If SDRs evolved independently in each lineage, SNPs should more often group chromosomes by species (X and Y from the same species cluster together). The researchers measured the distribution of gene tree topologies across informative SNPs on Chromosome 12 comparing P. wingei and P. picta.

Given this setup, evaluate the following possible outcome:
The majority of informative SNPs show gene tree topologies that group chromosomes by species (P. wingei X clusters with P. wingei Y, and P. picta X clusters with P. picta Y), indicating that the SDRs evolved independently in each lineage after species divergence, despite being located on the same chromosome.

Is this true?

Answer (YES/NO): YES